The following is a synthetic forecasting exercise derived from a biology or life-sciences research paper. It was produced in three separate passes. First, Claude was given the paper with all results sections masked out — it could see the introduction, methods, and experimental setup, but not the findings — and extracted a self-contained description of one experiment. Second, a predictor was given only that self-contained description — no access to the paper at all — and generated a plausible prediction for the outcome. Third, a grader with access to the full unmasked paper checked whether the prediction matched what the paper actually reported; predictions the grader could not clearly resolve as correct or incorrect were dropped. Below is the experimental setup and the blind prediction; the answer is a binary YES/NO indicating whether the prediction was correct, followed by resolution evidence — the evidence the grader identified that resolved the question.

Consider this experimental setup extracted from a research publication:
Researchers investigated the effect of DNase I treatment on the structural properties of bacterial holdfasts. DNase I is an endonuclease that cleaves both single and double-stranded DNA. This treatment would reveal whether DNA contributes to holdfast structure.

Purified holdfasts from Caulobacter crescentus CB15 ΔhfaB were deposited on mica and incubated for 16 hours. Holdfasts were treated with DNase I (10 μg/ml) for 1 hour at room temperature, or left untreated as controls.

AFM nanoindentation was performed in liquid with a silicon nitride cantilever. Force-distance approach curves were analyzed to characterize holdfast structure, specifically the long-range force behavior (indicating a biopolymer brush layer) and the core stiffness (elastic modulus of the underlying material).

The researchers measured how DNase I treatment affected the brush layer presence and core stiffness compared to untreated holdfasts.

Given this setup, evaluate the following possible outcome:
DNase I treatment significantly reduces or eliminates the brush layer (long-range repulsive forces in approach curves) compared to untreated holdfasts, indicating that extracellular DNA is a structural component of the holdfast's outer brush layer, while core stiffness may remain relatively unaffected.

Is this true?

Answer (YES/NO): NO